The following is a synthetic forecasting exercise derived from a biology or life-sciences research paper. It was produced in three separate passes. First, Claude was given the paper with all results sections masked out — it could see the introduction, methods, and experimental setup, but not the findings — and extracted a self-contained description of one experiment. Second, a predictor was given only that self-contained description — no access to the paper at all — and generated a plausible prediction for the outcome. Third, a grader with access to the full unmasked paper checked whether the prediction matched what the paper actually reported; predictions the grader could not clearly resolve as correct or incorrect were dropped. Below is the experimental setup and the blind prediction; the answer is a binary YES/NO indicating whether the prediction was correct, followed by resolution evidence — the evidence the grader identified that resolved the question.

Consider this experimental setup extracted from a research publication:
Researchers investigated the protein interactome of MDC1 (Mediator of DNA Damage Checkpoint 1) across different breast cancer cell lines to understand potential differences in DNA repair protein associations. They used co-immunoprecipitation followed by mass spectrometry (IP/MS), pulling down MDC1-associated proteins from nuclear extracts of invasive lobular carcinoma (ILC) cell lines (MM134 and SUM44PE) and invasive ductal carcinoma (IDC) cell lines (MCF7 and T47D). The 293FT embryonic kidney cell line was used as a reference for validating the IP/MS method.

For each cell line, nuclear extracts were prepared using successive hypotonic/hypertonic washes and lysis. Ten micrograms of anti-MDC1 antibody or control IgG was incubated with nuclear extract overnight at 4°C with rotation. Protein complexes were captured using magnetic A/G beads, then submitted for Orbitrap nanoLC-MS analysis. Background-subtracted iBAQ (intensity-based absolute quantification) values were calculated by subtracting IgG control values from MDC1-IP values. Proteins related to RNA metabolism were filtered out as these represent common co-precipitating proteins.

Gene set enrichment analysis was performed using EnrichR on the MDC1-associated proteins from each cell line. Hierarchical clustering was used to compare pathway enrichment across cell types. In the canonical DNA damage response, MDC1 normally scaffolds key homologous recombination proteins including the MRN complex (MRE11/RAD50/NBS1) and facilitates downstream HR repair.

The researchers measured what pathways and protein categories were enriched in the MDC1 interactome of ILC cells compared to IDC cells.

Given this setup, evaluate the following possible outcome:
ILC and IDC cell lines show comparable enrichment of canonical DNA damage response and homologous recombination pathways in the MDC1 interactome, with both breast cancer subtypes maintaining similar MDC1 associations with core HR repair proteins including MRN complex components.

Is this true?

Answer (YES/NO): NO